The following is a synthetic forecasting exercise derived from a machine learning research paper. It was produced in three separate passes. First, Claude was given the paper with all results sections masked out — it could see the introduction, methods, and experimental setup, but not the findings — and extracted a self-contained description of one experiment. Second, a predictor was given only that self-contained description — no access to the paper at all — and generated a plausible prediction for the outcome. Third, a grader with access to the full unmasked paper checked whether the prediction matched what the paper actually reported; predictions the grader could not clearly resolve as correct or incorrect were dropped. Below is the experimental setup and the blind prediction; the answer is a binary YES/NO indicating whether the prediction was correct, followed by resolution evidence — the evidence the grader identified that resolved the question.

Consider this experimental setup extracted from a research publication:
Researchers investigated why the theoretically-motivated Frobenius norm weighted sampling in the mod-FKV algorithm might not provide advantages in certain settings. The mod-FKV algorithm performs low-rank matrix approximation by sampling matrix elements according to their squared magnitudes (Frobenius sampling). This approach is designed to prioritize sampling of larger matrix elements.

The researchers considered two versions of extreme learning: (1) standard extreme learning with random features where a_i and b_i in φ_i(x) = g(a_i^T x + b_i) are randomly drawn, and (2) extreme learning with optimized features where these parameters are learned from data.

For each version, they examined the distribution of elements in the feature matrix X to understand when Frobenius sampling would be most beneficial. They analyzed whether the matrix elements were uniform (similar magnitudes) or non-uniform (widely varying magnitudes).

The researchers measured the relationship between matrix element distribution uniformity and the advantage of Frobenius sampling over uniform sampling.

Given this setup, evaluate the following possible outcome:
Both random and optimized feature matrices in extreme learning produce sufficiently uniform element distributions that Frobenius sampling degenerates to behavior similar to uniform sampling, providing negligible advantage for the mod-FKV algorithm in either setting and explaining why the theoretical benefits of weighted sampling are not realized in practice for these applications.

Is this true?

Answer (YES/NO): NO